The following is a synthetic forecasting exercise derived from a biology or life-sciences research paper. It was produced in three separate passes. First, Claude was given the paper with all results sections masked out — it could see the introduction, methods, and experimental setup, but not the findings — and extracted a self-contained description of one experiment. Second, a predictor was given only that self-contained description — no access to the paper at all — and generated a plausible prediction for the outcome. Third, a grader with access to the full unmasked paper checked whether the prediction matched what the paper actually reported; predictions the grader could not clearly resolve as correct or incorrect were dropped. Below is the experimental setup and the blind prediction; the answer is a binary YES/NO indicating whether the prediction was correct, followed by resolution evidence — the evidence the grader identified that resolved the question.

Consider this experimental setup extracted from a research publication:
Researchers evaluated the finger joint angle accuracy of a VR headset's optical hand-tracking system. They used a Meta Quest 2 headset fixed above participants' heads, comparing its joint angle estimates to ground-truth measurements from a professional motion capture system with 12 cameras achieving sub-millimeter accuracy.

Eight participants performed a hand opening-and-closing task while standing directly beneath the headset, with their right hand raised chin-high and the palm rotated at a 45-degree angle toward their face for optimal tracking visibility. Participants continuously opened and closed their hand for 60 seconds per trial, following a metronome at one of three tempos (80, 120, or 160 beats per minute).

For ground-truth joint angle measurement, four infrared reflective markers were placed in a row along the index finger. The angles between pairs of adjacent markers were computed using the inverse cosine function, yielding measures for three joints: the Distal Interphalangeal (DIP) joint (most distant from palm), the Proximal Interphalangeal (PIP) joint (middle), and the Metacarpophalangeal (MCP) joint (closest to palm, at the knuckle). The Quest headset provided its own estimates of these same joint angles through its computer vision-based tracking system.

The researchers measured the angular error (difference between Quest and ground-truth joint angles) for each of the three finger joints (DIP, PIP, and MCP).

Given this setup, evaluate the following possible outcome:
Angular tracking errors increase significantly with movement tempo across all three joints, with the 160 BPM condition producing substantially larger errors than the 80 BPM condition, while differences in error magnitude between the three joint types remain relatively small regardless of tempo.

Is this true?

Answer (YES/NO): NO